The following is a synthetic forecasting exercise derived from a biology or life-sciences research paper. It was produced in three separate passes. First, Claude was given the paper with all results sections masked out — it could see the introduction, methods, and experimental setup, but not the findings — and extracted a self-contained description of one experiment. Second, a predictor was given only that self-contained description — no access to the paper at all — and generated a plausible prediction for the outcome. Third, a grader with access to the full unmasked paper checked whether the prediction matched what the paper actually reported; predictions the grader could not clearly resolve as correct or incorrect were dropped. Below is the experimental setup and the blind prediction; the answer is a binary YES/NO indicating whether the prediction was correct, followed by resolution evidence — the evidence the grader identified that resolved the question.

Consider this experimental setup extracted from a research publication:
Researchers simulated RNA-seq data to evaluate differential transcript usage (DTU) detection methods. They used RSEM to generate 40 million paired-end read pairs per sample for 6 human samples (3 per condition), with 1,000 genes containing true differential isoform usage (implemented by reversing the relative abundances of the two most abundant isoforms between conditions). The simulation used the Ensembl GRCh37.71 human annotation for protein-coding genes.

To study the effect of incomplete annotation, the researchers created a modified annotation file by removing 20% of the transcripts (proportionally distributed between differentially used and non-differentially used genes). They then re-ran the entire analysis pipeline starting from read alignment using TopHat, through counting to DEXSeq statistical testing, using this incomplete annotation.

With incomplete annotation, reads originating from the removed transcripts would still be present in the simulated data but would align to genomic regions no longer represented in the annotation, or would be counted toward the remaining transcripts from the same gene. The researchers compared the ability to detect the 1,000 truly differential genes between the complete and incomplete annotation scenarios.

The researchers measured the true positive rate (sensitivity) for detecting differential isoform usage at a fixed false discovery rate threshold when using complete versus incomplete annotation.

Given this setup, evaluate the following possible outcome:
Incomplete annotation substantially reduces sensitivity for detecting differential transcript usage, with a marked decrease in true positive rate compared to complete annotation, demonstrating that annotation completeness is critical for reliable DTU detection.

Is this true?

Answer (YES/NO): NO